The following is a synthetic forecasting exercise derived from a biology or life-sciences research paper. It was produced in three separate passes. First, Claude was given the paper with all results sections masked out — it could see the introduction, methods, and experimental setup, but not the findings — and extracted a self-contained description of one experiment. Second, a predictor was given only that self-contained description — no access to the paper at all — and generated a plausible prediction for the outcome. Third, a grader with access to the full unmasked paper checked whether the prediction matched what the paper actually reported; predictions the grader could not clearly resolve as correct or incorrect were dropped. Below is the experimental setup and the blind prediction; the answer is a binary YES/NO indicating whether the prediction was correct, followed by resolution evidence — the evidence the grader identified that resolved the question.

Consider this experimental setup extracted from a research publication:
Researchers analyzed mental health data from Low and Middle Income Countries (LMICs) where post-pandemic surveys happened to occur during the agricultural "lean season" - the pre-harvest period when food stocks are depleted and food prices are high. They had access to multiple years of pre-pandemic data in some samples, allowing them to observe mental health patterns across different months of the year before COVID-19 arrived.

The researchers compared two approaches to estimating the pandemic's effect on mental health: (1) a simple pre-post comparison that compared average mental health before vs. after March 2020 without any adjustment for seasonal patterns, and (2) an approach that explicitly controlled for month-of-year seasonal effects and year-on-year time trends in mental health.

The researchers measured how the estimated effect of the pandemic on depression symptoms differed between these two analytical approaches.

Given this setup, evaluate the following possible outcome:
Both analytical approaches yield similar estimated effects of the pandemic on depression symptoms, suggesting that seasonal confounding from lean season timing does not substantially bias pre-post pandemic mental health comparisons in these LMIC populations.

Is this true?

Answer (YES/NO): NO